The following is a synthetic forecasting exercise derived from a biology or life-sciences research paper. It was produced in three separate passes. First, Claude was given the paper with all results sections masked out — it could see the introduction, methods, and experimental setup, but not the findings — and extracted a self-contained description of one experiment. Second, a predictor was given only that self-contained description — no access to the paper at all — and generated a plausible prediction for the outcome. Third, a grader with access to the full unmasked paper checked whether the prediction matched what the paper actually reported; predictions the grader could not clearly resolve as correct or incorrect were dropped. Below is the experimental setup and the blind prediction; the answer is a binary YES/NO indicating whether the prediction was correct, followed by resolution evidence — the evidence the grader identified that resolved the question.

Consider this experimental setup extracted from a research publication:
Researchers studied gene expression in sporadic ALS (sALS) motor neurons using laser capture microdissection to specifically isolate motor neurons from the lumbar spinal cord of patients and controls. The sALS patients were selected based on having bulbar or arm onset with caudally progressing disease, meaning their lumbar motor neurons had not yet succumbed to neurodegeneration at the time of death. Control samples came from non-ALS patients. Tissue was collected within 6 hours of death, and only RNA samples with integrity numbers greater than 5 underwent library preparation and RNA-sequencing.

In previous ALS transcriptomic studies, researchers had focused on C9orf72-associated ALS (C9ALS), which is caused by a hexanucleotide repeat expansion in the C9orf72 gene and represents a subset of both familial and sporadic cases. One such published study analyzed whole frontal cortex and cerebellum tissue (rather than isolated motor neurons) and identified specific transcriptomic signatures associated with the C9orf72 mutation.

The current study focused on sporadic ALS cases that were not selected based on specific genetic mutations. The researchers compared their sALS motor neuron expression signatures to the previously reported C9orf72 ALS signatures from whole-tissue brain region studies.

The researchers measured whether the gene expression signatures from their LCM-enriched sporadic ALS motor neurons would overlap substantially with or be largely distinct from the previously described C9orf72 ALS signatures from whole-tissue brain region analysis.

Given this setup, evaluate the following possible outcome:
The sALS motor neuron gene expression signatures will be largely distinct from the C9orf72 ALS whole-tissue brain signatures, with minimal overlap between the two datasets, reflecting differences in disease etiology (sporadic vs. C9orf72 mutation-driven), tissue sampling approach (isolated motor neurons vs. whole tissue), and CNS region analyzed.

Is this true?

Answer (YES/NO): YES